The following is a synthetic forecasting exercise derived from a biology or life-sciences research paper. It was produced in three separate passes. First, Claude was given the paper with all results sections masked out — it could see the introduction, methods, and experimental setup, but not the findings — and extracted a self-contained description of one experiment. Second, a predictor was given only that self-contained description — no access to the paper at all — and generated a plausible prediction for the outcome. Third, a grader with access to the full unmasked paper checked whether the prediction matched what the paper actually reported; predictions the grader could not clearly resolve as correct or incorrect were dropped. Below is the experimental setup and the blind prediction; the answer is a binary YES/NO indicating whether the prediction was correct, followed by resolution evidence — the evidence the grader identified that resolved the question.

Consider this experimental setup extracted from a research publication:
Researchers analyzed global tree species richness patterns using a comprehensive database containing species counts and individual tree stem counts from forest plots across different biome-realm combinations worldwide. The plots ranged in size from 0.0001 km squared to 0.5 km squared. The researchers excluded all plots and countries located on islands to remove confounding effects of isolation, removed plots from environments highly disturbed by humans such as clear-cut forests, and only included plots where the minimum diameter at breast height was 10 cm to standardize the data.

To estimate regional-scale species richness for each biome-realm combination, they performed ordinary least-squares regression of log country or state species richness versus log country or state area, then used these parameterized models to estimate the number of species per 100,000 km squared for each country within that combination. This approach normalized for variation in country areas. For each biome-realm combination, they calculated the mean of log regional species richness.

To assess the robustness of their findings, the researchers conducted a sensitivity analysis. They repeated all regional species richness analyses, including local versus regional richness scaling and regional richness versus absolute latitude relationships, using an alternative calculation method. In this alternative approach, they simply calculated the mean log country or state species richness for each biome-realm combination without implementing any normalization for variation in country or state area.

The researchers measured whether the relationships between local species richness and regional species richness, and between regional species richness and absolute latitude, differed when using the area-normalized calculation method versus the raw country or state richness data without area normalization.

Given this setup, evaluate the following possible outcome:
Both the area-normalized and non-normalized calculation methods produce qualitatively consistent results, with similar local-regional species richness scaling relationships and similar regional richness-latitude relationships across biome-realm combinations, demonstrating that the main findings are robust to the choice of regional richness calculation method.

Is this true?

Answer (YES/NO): YES